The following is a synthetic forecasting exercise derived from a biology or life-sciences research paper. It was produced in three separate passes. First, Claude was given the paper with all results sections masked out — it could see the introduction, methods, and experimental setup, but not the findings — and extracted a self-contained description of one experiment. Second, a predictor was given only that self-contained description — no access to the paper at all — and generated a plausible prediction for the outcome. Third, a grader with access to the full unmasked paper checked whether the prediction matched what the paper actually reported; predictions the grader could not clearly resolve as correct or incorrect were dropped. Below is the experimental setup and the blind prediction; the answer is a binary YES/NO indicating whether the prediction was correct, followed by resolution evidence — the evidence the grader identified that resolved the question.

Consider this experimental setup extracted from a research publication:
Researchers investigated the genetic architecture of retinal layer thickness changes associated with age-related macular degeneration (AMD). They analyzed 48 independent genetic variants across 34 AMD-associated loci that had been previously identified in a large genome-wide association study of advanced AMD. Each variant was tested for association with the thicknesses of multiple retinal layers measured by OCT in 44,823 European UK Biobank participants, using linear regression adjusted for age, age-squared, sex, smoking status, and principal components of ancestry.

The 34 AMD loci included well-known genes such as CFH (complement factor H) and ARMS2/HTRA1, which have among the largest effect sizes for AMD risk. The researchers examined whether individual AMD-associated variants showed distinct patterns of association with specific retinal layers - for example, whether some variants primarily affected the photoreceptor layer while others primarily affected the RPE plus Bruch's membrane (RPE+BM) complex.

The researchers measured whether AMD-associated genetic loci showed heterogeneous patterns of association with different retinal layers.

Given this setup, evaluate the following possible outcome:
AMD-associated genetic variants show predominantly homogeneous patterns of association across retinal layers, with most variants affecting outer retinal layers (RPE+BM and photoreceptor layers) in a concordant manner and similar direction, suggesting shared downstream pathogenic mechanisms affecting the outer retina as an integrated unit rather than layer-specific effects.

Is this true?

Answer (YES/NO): NO